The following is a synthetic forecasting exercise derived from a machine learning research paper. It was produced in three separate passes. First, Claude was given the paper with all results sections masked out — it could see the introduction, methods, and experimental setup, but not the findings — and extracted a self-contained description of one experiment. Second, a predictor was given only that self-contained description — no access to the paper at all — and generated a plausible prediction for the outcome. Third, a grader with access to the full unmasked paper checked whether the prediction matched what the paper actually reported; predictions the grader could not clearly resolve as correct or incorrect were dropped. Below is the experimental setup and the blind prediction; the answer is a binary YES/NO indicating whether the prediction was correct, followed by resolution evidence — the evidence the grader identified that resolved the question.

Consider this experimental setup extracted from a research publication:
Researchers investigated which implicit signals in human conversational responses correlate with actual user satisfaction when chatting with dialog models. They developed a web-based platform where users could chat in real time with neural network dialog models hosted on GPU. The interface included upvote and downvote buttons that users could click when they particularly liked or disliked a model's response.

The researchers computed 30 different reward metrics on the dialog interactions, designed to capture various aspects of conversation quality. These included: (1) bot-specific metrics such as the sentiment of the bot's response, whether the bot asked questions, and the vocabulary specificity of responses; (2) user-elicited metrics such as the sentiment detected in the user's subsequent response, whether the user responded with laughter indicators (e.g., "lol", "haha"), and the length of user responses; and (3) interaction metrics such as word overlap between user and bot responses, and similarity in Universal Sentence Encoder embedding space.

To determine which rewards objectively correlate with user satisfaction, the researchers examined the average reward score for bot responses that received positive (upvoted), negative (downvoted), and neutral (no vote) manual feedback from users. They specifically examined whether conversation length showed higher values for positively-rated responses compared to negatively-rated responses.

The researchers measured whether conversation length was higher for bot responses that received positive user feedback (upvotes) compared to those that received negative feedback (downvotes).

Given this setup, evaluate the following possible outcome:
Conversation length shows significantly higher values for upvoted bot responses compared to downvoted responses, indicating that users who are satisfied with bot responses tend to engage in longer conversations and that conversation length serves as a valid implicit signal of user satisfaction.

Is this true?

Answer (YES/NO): NO